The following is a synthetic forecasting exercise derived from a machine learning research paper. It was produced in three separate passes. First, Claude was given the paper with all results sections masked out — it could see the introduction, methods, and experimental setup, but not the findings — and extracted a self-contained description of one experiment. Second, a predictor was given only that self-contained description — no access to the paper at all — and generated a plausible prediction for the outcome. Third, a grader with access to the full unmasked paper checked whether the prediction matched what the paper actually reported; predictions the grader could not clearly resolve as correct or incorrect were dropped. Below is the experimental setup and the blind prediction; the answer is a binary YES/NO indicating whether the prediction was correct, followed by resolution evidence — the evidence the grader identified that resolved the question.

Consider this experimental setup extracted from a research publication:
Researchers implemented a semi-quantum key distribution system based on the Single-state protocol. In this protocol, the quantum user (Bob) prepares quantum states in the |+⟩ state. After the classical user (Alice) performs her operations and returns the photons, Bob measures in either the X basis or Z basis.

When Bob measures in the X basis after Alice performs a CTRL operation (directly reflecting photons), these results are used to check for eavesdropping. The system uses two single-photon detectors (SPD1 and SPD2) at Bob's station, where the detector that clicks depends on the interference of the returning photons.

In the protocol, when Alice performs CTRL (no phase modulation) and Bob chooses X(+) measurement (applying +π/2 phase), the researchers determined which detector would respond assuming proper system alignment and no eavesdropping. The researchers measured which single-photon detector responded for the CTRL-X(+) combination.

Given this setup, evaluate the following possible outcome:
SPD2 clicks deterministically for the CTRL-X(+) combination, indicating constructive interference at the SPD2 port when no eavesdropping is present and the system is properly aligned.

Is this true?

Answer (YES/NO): YES